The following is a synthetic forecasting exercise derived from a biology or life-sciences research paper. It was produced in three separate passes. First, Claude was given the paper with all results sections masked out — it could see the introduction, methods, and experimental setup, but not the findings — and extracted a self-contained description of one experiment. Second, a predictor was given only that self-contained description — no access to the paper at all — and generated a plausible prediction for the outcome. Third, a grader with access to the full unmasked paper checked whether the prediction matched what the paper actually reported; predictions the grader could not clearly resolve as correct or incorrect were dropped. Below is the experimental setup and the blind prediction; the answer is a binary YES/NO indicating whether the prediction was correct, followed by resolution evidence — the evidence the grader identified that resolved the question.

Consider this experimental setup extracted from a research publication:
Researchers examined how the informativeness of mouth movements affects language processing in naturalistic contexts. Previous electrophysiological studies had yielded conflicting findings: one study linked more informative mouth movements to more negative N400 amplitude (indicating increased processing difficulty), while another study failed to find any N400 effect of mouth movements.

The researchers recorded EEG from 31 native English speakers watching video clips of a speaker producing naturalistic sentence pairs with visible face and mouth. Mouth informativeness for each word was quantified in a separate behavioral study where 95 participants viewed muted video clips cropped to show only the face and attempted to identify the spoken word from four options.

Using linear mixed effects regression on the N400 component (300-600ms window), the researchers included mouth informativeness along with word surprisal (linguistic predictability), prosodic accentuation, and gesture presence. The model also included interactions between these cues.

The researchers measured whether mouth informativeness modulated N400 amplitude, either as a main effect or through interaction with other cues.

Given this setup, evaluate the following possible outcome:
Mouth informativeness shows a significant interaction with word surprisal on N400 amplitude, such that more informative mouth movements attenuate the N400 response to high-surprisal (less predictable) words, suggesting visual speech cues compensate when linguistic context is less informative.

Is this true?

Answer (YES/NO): NO